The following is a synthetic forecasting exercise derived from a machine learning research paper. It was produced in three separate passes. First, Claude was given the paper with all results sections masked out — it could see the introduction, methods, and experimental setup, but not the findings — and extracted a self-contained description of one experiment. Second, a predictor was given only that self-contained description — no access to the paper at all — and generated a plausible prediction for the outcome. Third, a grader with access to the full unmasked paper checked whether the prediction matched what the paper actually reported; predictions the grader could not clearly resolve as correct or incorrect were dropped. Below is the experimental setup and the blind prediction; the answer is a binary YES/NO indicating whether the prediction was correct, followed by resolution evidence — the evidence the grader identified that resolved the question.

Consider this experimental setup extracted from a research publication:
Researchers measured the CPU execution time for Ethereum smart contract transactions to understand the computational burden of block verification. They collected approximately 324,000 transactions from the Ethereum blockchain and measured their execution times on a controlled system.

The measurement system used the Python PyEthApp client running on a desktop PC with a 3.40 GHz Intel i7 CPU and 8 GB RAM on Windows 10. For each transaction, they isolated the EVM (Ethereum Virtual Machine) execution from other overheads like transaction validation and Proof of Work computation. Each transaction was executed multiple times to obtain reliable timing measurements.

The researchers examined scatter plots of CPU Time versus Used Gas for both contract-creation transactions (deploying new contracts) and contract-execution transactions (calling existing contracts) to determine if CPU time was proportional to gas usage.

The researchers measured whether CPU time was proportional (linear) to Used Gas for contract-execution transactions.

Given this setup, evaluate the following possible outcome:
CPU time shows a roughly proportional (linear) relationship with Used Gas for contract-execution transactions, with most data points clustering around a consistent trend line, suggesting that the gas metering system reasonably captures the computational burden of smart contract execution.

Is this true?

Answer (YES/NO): NO